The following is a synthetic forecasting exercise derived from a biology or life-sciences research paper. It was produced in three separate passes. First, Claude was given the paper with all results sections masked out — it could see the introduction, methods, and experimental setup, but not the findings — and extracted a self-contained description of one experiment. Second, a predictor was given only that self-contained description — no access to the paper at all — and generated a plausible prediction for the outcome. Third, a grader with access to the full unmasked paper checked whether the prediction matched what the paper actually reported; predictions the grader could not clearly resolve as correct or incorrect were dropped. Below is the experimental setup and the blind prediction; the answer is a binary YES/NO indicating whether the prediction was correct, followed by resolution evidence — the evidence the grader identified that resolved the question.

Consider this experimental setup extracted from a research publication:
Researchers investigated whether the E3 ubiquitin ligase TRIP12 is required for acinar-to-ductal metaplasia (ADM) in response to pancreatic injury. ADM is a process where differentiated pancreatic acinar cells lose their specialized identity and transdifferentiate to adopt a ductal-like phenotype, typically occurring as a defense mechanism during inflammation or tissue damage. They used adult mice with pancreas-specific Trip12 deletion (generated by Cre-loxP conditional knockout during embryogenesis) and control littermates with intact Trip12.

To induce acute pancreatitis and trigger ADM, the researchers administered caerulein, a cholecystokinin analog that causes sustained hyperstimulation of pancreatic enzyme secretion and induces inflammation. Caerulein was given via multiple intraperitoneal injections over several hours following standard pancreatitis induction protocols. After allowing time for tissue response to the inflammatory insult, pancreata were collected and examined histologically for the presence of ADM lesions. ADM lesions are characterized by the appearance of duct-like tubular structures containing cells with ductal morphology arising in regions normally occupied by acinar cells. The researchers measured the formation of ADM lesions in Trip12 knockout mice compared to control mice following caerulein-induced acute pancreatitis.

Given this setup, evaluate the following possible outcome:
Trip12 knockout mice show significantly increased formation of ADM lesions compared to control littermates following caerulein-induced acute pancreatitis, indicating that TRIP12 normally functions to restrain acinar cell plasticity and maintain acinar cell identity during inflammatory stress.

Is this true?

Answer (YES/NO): NO